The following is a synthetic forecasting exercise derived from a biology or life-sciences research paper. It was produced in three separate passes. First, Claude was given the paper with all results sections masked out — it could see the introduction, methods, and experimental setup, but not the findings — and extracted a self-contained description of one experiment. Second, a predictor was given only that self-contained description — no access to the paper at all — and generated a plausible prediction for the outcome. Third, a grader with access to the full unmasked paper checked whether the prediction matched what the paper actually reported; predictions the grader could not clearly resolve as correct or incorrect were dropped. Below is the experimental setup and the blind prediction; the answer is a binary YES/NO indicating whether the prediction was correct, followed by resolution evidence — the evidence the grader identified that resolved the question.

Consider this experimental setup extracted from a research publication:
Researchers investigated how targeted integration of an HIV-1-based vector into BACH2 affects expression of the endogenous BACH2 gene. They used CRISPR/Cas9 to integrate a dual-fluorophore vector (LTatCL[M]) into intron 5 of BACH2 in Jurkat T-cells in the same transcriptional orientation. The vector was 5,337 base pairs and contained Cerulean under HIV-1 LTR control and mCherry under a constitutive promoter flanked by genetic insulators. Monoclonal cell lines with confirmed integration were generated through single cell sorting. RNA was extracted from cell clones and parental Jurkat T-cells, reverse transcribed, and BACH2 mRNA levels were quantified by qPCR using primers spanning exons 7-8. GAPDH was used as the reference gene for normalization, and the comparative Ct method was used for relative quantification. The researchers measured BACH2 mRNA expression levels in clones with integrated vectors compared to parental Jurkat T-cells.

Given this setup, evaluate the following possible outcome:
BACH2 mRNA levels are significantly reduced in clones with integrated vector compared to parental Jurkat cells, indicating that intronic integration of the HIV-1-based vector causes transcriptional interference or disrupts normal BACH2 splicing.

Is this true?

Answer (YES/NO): NO